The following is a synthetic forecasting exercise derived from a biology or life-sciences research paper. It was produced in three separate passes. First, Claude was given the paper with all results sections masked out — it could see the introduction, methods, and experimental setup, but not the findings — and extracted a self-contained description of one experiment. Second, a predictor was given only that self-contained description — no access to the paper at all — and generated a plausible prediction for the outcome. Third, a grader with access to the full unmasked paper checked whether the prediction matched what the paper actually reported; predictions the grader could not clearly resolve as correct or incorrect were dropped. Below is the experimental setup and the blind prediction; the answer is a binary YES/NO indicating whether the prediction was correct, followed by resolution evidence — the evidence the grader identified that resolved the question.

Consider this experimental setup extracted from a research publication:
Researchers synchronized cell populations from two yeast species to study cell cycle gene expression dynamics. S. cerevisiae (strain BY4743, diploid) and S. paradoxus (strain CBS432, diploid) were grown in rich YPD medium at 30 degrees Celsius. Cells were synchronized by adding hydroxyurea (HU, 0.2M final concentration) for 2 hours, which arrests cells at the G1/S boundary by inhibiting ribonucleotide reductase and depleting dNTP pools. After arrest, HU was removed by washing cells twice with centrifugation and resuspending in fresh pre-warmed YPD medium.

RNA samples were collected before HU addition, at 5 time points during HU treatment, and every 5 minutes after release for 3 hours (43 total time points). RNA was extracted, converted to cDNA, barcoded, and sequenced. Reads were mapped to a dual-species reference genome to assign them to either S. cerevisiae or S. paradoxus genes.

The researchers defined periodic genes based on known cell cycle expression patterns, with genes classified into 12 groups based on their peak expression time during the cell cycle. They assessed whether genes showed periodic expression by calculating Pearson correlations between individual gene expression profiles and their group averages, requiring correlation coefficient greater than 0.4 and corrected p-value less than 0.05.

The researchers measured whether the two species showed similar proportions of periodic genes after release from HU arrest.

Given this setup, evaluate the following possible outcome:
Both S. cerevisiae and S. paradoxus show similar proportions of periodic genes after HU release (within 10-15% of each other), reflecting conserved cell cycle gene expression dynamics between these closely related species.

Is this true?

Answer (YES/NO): YES